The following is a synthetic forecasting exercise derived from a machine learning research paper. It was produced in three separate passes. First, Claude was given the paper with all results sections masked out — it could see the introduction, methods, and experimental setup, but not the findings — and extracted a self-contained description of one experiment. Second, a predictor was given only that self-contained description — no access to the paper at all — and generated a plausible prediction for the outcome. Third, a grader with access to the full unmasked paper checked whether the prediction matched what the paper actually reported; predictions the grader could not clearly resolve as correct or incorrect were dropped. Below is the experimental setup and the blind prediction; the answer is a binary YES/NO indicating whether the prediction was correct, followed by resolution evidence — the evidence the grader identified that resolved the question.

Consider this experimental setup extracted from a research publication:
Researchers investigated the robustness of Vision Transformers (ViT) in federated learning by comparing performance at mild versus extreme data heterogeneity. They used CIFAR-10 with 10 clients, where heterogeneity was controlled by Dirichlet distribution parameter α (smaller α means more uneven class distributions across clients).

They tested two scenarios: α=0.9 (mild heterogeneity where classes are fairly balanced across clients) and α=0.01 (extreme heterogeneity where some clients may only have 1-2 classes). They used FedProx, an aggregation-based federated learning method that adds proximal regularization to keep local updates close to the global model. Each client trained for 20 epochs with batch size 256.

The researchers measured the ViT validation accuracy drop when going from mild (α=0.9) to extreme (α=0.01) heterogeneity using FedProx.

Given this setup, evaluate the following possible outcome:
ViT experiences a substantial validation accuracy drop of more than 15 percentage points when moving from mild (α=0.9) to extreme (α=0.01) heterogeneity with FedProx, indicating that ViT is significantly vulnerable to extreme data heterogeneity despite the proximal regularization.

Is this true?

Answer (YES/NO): YES